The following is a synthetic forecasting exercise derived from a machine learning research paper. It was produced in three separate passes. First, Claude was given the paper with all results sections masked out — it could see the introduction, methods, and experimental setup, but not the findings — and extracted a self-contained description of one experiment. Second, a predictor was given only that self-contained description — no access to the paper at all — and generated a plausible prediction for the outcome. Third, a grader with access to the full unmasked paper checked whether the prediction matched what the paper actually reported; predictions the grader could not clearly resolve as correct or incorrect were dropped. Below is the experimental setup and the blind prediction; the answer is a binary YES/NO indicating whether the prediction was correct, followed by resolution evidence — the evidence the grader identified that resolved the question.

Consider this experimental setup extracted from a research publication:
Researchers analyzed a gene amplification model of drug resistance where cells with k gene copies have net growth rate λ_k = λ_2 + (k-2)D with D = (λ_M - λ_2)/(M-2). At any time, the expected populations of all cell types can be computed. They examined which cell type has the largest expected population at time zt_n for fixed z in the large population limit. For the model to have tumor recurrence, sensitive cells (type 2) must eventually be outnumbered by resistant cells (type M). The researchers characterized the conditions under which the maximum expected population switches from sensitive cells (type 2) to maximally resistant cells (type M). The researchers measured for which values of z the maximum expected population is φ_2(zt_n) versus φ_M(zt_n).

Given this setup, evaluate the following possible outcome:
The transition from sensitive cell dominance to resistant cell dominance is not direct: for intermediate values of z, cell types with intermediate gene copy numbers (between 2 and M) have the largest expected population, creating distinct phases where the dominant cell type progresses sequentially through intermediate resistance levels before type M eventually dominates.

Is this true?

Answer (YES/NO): NO